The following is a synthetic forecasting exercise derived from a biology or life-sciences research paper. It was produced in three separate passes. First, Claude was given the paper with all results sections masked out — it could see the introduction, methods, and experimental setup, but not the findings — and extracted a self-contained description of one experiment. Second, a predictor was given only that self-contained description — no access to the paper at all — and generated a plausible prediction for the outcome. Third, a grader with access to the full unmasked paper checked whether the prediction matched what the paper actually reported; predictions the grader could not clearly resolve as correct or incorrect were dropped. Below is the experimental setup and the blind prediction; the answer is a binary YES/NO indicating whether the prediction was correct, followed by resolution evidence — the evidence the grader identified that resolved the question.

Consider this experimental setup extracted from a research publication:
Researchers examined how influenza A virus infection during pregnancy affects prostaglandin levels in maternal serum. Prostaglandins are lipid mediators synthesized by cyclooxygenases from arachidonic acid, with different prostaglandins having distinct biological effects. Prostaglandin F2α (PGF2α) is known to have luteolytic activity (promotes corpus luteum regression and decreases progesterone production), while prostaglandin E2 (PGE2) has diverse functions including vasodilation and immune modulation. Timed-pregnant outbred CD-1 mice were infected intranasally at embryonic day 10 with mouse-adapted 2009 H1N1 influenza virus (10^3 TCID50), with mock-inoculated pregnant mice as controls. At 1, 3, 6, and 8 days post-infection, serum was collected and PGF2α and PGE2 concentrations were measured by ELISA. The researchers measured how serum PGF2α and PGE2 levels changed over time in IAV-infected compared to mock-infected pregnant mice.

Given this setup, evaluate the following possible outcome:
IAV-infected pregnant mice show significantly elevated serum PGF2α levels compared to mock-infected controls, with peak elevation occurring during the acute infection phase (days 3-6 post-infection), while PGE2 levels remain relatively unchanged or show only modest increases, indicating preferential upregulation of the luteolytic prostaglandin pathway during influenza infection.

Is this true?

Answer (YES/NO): YES